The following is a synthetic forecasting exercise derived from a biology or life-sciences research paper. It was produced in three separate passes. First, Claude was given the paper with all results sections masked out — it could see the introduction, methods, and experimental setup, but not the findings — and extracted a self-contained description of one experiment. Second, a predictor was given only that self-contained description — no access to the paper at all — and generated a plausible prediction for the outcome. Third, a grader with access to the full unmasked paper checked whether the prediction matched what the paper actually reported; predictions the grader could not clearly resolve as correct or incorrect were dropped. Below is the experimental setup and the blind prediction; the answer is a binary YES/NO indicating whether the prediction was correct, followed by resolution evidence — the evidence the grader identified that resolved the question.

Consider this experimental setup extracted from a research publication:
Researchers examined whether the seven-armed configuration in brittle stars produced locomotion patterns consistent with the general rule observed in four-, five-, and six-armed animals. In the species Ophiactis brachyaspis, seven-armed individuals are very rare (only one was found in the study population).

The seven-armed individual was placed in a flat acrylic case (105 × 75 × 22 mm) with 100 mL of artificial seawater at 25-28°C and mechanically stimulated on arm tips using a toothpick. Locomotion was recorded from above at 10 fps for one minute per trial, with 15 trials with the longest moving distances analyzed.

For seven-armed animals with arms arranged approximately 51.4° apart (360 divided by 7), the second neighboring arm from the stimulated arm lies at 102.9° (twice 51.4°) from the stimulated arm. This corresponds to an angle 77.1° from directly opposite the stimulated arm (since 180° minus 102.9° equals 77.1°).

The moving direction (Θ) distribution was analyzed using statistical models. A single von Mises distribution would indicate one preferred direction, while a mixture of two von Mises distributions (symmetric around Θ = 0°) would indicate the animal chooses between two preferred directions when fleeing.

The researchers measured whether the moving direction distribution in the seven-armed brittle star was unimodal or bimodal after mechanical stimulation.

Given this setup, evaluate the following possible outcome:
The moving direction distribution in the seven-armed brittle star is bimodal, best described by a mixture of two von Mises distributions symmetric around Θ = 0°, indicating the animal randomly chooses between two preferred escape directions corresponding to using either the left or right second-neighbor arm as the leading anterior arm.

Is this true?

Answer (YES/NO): YES